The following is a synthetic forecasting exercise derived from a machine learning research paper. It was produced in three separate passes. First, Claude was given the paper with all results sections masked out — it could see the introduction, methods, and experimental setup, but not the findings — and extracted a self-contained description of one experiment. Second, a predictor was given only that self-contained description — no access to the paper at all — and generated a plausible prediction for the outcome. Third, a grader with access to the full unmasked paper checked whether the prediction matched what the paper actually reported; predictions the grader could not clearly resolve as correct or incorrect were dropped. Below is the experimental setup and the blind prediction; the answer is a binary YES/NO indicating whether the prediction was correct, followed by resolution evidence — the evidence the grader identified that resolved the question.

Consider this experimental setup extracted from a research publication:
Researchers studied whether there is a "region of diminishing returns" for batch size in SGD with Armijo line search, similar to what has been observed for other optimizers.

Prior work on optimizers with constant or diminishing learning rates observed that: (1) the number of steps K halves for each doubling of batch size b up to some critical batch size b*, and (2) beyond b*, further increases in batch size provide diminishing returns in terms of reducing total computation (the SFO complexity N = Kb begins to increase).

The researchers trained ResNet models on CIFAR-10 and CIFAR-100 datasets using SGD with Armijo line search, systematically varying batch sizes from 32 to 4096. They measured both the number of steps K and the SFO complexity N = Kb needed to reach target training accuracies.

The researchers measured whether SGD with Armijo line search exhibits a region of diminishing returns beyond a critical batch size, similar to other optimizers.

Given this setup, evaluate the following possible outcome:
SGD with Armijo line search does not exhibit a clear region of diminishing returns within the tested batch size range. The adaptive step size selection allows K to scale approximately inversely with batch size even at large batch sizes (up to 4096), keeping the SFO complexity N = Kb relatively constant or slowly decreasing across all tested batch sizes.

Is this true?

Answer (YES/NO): NO